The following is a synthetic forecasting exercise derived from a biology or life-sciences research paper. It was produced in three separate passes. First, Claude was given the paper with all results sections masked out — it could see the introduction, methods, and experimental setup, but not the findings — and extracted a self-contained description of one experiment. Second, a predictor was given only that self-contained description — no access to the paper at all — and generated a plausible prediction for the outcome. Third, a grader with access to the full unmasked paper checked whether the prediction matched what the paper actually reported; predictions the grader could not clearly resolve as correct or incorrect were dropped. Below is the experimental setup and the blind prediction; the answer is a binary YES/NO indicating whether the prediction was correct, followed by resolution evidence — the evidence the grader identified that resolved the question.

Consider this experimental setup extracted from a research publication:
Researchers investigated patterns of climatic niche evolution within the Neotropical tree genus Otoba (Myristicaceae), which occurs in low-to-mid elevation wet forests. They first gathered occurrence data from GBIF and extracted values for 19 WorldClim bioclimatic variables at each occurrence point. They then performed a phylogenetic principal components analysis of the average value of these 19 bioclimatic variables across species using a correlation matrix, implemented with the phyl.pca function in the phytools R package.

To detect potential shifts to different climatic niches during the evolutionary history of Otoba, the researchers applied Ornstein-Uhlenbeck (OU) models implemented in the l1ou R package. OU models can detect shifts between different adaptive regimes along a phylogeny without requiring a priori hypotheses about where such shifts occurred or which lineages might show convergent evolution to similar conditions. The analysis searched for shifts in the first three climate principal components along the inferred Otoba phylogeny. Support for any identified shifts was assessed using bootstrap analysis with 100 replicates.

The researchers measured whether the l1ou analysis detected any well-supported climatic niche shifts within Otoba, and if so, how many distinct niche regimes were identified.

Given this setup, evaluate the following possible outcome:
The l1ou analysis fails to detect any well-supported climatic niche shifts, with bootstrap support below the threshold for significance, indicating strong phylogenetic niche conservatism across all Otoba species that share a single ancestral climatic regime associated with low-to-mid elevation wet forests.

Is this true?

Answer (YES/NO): NO